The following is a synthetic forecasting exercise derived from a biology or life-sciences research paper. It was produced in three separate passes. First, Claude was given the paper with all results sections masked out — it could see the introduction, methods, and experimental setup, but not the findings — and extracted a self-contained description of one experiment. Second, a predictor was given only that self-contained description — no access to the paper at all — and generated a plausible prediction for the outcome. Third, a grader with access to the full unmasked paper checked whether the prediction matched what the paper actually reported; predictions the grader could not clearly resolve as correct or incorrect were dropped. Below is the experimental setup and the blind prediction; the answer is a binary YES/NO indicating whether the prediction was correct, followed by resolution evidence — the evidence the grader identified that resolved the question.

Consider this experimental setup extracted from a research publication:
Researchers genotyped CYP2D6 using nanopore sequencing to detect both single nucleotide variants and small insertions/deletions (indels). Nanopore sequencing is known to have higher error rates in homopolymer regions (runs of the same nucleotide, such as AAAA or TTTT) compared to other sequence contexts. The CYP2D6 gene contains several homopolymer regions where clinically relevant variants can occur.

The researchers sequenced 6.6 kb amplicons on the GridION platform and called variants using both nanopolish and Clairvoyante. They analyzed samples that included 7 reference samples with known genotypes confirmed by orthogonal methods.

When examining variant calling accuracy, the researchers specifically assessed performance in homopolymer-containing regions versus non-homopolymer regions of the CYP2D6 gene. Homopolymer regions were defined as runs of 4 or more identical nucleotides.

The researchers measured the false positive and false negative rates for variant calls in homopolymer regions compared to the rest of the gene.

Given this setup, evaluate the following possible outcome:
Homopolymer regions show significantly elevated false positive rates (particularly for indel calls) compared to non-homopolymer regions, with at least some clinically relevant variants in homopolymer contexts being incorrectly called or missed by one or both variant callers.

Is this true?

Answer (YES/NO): YES